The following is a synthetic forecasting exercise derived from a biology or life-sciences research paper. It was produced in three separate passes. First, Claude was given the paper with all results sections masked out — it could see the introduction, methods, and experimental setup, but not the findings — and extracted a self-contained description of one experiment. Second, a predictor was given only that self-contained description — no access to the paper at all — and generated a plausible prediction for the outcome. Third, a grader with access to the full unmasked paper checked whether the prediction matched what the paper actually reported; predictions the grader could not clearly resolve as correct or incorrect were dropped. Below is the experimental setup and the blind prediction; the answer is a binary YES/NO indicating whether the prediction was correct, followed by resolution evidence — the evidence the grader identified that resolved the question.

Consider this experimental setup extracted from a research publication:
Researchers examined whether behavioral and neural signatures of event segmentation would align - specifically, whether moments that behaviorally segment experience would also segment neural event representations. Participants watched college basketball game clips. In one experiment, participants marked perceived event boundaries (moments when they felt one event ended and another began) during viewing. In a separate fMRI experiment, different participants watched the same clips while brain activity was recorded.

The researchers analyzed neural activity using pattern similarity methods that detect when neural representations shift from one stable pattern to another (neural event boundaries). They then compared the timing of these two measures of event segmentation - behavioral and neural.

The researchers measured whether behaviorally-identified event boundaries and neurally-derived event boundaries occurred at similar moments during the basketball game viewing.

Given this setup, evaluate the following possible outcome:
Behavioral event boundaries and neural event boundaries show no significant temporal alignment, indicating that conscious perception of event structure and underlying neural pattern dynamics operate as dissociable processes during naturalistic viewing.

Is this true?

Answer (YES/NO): NO